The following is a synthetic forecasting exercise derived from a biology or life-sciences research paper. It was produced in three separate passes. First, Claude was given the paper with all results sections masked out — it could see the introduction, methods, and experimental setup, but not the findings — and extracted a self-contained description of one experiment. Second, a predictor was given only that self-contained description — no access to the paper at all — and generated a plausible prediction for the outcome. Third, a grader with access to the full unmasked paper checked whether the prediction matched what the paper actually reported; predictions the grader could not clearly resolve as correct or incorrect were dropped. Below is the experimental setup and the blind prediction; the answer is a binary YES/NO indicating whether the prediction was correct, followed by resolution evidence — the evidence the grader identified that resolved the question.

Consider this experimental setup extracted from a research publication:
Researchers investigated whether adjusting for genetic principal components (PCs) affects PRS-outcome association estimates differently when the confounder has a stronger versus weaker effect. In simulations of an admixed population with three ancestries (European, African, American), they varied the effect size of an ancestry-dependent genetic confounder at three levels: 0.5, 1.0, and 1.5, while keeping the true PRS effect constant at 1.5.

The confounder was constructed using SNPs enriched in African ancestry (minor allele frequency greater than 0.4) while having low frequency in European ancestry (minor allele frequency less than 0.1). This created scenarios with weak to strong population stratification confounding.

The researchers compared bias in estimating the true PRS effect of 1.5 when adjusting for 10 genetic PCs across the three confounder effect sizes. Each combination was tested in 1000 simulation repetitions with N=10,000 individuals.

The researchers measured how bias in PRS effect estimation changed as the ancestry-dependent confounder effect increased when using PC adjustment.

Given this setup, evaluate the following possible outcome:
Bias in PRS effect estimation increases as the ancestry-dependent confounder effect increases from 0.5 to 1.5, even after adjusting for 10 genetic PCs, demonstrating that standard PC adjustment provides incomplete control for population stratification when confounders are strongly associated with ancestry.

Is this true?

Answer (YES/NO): YES